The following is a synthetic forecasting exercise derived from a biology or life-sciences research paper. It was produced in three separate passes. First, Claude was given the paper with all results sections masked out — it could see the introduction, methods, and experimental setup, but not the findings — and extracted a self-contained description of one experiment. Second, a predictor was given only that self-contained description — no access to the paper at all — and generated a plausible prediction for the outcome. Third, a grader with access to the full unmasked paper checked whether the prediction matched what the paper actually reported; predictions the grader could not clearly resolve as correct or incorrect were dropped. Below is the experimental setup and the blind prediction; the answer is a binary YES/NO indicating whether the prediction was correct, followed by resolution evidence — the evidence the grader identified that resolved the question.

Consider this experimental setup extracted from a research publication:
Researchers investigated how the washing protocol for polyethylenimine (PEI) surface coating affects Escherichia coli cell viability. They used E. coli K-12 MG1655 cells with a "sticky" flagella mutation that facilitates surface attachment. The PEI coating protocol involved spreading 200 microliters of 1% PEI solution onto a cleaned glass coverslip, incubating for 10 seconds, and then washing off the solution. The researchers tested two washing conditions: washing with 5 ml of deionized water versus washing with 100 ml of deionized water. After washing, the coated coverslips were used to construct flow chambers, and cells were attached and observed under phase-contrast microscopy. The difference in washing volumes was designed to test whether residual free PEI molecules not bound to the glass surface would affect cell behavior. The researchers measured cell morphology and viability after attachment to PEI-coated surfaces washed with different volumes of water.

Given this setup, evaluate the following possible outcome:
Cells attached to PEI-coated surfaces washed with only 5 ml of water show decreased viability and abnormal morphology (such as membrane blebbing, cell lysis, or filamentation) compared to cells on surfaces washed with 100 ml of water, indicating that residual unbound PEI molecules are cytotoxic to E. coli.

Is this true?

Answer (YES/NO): YES